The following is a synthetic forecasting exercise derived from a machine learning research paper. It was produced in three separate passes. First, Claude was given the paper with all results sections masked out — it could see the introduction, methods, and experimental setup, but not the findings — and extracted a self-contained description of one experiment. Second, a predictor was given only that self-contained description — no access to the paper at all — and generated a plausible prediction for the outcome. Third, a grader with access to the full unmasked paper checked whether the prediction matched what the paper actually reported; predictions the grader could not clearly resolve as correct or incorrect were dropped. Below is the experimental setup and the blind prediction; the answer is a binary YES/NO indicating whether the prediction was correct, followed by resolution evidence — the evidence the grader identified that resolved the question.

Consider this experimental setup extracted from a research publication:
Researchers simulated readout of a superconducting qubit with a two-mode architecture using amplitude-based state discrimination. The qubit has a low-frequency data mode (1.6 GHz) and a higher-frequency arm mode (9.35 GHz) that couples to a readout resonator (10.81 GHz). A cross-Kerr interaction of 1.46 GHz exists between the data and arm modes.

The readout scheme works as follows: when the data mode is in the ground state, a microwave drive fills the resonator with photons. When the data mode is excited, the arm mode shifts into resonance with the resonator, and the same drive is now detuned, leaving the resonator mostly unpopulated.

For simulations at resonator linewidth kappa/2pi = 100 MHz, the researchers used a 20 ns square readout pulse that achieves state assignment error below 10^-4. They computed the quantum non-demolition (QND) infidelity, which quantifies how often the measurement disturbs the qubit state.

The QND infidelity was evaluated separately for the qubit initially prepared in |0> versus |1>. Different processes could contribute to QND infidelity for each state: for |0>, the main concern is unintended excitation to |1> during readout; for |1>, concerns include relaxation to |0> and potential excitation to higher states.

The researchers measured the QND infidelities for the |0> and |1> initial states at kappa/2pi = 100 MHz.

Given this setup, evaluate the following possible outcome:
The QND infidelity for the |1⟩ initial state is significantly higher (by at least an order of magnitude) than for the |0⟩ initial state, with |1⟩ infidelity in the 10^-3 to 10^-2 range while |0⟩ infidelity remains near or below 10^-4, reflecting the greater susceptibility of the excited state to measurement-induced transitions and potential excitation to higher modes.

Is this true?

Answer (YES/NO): NO